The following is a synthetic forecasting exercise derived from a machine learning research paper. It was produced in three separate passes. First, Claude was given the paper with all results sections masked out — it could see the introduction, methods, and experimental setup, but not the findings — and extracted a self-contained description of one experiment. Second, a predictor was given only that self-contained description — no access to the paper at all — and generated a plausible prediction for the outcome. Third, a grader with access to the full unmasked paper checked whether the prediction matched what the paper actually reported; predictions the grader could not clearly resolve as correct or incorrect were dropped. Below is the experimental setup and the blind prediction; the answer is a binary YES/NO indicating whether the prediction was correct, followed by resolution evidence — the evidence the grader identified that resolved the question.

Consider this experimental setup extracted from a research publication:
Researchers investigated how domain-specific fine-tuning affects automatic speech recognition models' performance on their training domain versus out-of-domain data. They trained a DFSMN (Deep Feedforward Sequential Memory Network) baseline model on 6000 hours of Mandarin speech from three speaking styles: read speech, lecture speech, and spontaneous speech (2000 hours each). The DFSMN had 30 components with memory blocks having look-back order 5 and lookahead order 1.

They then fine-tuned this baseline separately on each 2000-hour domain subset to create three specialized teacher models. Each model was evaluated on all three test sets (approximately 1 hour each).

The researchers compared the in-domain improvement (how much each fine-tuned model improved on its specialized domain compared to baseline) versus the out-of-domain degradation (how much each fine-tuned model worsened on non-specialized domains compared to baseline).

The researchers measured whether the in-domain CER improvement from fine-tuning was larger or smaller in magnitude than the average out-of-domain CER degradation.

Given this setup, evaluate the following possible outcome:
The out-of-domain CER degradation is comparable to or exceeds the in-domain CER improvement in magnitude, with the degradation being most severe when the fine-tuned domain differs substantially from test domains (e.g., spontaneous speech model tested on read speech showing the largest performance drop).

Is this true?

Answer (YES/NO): NO